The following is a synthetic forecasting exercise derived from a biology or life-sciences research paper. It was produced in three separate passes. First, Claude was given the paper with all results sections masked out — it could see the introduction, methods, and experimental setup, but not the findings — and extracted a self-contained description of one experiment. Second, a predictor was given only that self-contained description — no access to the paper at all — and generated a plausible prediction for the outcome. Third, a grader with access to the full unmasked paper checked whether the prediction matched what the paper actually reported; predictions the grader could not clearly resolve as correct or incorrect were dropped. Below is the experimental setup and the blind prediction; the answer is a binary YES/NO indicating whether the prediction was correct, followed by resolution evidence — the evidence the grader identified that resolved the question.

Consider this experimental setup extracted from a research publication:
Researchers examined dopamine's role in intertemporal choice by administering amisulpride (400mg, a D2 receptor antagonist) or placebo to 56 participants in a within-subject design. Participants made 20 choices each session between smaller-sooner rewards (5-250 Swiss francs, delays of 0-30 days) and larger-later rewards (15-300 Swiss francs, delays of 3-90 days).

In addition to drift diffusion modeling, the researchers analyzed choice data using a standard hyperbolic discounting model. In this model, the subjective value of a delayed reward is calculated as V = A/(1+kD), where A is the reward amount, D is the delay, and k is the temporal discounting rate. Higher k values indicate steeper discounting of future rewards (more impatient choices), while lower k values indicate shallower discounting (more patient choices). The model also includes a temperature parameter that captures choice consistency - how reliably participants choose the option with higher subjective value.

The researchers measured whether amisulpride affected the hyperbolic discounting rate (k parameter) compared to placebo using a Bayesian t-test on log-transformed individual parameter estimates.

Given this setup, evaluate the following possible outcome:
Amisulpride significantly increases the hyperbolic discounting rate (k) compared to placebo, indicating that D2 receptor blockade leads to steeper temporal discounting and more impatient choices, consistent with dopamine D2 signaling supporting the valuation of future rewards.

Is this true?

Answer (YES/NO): NO